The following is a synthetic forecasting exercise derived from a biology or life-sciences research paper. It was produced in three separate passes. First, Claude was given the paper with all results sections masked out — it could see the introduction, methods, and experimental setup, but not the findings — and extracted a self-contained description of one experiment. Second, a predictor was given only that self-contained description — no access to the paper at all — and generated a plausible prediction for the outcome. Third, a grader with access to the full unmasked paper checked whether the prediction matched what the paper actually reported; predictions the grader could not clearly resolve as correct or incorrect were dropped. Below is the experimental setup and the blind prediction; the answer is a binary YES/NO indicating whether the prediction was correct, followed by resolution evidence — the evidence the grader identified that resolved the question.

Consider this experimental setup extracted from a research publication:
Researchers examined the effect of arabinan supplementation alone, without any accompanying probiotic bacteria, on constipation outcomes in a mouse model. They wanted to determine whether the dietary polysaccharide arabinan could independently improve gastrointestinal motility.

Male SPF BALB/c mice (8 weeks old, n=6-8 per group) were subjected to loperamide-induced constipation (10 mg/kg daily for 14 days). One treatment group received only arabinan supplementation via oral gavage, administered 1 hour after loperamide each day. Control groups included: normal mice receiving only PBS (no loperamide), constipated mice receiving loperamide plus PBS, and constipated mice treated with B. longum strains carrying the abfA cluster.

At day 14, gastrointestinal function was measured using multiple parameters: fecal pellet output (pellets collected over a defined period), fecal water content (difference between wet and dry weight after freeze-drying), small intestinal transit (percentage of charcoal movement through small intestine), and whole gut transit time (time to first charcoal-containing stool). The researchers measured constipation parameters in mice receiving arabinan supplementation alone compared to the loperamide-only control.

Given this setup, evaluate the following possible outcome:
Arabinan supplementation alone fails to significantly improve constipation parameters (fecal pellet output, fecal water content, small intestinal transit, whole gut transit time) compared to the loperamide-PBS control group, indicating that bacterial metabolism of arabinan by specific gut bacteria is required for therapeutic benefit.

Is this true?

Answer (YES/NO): YES